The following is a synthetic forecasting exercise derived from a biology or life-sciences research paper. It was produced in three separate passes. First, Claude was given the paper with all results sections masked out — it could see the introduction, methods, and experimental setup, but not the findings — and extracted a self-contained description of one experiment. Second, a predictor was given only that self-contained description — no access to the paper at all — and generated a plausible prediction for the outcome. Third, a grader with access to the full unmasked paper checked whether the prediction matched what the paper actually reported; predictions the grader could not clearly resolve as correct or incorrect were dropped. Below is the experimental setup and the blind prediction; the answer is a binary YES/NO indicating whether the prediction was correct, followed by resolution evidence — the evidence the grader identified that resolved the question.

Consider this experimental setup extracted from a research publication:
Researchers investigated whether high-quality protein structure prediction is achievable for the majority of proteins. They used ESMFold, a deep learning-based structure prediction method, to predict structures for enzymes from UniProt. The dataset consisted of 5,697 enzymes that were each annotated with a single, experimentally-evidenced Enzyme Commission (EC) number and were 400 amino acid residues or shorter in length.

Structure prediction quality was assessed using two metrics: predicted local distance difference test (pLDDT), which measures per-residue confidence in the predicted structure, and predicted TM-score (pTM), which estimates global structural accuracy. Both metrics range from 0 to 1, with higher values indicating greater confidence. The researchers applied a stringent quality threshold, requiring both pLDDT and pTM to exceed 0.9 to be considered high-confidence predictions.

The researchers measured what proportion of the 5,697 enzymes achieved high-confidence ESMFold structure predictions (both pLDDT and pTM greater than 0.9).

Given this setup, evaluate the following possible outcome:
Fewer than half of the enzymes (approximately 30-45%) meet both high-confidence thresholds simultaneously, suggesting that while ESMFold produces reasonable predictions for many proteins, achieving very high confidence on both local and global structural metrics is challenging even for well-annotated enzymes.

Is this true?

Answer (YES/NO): YES